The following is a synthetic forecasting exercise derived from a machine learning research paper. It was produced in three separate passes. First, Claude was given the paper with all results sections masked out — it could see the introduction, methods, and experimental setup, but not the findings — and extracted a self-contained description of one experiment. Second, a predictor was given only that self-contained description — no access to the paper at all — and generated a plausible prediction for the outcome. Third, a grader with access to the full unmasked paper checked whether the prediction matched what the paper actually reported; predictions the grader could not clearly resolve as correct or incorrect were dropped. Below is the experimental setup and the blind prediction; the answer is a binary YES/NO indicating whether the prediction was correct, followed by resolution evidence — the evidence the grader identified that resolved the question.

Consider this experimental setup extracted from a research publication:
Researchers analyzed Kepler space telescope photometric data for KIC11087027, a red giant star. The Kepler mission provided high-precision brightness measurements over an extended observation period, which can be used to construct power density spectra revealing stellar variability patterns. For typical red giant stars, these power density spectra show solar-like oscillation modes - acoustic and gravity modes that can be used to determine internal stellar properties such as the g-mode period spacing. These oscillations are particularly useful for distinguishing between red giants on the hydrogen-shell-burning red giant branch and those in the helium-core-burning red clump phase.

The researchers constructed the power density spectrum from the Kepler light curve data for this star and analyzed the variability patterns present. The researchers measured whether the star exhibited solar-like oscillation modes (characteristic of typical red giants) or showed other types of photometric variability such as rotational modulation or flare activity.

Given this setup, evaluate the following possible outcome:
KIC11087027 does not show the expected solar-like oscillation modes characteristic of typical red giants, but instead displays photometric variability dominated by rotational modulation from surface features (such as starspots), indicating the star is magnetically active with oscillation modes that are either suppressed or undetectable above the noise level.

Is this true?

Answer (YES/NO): YES